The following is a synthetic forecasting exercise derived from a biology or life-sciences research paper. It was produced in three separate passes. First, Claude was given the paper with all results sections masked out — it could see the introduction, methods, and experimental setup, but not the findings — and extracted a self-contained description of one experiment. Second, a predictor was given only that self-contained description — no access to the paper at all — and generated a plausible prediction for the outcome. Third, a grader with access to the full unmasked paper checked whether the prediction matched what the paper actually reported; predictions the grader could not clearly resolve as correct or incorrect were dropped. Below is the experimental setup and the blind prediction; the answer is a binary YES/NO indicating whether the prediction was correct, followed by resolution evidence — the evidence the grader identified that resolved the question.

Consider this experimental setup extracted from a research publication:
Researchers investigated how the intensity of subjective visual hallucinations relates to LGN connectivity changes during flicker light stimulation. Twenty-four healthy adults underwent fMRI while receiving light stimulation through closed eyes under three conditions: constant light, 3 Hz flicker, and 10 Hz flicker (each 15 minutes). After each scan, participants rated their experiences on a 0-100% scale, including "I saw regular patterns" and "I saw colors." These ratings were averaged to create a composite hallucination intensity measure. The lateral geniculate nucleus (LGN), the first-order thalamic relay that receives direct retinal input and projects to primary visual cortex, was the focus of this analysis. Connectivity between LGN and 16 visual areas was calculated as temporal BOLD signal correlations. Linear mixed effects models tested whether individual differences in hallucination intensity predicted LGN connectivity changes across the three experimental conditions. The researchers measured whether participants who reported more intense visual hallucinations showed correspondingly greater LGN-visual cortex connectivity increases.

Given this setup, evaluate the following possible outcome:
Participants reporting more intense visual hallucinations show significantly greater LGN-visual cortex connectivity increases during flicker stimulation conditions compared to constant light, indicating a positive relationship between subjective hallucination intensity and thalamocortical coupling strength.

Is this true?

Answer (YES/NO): YES